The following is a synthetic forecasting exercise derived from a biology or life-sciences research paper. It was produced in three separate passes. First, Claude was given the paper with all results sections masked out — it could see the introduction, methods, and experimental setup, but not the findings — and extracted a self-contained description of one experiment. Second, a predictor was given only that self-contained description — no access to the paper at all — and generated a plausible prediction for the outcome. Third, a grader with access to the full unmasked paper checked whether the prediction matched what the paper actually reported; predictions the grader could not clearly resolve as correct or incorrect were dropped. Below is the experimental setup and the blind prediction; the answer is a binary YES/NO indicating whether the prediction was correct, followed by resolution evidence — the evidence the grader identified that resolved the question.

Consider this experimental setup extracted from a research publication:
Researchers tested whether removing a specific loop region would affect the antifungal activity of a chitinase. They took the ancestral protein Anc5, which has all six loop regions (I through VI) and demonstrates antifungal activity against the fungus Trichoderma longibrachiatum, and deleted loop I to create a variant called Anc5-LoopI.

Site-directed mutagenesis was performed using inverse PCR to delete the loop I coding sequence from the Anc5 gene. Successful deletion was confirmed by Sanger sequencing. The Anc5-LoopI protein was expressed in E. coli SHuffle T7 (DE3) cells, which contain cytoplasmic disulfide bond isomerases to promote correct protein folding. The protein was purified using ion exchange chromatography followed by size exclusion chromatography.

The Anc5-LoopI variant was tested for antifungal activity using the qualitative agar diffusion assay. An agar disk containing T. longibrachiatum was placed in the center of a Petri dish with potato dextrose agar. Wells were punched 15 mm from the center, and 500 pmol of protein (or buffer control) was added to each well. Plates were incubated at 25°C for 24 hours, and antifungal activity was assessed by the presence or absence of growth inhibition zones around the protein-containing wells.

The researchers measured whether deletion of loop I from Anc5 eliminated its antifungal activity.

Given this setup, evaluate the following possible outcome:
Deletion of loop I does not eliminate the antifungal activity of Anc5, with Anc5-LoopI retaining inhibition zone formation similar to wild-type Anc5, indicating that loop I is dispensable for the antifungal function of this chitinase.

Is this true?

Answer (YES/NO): YES